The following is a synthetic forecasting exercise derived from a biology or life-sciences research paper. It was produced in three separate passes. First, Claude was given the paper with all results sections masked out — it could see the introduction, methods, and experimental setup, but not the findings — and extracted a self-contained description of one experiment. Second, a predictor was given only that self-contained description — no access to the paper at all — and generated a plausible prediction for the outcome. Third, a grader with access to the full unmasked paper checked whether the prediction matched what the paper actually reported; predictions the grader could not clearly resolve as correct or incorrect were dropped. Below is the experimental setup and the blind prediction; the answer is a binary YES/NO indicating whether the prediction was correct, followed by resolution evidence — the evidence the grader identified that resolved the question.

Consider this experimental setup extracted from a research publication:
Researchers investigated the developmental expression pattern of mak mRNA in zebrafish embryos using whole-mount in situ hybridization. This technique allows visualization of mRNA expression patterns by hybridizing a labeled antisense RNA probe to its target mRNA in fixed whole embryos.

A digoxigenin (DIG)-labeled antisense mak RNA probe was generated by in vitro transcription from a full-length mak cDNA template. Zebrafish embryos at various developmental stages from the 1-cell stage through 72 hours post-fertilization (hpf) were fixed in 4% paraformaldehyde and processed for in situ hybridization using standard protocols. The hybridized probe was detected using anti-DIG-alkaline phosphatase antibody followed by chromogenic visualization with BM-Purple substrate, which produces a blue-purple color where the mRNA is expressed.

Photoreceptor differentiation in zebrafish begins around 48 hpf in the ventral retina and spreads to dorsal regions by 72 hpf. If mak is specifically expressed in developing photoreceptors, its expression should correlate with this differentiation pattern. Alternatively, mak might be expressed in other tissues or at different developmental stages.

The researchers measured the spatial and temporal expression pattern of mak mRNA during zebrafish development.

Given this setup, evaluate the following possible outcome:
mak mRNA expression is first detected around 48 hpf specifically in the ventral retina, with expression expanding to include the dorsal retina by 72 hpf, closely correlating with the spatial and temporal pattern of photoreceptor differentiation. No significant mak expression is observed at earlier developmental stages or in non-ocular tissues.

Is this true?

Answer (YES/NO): NO